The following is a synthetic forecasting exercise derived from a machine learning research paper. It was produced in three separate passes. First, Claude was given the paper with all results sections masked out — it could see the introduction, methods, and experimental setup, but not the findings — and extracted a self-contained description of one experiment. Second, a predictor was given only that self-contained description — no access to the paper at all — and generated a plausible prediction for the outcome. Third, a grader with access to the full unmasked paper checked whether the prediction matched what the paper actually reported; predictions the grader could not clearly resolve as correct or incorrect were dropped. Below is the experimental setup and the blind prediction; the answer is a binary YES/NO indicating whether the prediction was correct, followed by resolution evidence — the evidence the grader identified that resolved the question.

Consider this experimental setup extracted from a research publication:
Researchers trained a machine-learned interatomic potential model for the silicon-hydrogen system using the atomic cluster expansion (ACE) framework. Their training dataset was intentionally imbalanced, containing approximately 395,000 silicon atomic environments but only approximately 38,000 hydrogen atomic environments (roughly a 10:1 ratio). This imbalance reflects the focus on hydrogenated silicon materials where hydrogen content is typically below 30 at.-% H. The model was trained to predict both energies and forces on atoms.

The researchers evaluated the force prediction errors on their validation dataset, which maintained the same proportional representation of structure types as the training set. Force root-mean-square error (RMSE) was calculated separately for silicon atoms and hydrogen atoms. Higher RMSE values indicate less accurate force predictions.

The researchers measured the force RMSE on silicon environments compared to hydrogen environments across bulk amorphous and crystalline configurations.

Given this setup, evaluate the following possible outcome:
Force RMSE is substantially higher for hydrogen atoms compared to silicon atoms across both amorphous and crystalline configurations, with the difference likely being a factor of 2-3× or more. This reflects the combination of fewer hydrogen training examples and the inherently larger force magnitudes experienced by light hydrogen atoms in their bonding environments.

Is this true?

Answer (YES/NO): YES